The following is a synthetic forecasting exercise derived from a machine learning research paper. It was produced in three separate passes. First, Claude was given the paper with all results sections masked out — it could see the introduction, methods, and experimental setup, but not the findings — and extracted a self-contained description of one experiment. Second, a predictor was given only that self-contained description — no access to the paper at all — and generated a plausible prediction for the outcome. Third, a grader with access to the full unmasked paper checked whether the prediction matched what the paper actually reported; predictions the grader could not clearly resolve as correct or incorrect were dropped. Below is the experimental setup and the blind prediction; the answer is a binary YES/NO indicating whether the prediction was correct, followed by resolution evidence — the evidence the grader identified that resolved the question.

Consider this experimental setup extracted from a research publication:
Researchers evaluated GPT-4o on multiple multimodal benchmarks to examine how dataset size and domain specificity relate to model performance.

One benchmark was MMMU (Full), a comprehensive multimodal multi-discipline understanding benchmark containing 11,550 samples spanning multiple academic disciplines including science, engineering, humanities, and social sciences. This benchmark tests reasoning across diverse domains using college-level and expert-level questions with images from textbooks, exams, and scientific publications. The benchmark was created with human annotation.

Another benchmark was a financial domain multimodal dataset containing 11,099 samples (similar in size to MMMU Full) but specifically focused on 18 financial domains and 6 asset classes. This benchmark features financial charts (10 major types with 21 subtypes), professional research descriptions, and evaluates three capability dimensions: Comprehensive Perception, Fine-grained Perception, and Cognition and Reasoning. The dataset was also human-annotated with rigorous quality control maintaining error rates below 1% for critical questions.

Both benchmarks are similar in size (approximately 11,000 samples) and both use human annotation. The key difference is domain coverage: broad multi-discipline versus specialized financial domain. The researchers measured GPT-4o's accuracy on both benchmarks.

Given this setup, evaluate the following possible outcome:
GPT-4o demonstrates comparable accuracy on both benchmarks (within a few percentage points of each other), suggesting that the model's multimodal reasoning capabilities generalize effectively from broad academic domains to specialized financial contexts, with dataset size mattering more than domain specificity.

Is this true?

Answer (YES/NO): NO